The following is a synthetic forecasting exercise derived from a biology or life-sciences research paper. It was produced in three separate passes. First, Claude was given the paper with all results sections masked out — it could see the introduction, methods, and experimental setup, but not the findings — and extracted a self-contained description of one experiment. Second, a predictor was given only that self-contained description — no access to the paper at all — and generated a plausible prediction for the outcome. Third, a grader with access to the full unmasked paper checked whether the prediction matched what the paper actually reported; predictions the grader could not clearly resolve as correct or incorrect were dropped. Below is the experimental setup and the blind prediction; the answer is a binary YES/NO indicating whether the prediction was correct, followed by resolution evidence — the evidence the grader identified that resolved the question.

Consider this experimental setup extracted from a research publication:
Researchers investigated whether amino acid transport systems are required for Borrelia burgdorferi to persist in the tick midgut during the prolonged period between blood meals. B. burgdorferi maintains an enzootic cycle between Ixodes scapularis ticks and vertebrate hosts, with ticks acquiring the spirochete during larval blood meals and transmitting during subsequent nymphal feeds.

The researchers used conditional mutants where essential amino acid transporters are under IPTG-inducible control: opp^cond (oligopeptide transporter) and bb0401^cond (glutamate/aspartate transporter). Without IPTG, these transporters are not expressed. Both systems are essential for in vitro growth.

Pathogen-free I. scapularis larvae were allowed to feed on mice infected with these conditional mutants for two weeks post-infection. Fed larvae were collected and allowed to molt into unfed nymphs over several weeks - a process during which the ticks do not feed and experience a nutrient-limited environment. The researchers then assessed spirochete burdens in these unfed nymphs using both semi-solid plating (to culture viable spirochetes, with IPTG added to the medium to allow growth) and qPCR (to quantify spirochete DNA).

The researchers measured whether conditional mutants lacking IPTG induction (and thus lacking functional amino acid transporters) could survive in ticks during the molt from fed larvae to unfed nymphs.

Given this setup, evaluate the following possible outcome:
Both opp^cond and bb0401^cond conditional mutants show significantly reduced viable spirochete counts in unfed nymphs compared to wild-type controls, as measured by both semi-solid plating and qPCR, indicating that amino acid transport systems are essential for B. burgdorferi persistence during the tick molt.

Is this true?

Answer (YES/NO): NO